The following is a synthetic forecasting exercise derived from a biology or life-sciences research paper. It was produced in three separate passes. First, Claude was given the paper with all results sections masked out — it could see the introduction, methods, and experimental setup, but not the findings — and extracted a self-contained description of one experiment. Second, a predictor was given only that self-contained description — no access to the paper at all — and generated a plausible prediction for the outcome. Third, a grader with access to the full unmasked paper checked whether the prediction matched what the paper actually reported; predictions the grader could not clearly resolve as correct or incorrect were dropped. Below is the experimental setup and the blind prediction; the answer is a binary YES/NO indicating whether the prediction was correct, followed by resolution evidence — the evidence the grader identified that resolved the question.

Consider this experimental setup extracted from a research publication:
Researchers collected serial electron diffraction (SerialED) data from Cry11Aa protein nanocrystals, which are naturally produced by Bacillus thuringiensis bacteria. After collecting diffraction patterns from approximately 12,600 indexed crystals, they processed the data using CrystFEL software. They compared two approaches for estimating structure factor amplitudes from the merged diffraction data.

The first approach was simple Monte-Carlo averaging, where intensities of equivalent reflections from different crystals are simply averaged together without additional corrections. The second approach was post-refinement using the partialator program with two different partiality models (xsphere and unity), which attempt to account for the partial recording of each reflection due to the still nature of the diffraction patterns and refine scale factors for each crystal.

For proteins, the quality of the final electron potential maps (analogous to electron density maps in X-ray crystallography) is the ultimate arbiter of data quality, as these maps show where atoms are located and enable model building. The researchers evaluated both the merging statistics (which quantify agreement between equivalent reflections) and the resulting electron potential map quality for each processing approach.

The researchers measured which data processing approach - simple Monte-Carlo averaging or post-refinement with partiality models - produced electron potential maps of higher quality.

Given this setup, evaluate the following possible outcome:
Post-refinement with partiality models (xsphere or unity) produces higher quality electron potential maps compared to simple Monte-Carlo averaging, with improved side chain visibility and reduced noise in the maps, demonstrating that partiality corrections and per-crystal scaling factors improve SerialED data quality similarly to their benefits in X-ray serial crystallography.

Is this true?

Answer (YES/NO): NO